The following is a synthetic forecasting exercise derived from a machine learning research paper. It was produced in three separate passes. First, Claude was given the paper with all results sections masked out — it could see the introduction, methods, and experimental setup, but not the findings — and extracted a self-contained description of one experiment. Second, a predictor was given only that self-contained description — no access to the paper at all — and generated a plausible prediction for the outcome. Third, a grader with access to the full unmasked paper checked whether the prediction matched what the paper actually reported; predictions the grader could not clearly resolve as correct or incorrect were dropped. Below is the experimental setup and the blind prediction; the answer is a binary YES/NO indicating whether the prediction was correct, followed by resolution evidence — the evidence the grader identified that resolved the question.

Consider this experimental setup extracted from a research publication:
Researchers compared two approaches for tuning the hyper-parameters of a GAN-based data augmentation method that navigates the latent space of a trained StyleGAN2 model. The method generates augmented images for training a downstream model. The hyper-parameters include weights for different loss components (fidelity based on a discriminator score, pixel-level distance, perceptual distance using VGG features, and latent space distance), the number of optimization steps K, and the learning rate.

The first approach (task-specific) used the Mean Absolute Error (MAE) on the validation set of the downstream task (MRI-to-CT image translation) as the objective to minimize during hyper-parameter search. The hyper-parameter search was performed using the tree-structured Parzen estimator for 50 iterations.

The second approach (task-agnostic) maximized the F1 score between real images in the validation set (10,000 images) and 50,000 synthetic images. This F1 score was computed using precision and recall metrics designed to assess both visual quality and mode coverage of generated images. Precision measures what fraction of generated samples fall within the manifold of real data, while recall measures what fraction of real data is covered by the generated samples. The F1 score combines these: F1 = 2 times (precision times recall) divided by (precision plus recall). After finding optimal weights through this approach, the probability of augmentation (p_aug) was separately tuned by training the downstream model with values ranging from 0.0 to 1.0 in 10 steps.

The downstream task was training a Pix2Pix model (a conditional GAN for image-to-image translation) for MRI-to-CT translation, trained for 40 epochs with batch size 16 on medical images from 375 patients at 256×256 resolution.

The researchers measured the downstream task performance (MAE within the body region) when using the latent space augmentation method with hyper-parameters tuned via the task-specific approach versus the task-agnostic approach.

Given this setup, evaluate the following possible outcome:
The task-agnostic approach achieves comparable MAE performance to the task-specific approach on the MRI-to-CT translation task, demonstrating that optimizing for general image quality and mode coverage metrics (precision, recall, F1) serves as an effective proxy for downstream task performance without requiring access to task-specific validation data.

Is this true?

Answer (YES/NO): YES